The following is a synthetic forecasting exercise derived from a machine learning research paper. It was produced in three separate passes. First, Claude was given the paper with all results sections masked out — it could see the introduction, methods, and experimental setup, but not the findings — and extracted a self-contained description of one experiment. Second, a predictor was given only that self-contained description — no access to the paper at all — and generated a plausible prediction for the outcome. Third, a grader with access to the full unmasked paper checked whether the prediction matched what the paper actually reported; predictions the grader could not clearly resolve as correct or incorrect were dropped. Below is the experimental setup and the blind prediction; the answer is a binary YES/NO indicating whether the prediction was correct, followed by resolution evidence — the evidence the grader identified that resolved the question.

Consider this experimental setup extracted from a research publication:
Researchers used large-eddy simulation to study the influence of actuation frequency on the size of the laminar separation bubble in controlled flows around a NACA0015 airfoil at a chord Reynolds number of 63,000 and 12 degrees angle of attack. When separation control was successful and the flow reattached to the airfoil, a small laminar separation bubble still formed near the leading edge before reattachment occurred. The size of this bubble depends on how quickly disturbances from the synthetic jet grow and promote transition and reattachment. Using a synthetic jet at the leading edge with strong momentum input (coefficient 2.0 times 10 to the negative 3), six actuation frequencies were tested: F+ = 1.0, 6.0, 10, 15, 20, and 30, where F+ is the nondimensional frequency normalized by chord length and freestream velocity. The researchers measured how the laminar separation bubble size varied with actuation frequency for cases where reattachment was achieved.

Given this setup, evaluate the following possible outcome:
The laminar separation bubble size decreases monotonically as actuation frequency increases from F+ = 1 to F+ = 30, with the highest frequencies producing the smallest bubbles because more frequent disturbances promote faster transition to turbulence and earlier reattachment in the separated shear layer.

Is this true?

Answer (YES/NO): NO